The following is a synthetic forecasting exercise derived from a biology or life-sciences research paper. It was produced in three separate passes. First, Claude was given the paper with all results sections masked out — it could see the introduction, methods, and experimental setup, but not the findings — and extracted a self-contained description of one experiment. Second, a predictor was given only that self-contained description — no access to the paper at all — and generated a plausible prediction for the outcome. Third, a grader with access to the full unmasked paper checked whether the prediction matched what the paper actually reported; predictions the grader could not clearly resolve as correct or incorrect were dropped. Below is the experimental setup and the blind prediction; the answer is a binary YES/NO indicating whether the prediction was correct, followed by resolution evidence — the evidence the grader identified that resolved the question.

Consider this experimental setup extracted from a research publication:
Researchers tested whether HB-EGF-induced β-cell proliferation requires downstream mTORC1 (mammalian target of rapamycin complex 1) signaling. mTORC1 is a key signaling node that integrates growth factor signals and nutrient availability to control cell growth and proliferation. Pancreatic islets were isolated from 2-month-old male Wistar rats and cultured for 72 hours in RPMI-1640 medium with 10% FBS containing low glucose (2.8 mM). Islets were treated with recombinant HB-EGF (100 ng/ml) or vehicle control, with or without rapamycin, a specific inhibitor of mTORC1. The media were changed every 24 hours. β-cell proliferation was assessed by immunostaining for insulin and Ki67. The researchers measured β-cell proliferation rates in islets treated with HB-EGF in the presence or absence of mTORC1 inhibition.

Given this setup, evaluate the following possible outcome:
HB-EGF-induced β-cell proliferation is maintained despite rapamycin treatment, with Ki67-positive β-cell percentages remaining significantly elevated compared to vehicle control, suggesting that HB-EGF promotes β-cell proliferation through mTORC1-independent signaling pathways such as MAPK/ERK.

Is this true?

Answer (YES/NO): NO